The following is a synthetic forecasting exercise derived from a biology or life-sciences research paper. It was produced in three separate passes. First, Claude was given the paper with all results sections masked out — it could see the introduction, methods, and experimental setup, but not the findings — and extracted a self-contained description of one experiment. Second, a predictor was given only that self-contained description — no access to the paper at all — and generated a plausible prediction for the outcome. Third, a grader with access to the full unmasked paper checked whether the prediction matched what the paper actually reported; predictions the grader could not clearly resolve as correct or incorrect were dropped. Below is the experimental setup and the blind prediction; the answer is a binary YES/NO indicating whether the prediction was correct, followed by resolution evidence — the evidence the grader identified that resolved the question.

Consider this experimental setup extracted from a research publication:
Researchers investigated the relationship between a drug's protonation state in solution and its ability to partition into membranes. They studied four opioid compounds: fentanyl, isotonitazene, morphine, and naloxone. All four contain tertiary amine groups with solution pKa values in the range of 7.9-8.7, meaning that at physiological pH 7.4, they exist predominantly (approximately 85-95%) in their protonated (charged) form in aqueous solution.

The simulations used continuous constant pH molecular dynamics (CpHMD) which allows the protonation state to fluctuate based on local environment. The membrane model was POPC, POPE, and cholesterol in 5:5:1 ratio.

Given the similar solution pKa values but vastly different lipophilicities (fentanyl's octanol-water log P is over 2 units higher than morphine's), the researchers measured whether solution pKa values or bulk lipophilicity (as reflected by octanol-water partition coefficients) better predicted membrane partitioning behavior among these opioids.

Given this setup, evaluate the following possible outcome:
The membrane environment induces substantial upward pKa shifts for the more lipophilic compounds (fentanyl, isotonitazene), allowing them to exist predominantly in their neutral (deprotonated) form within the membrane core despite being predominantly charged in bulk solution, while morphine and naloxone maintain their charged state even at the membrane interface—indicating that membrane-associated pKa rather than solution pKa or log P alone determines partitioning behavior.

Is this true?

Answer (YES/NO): NO